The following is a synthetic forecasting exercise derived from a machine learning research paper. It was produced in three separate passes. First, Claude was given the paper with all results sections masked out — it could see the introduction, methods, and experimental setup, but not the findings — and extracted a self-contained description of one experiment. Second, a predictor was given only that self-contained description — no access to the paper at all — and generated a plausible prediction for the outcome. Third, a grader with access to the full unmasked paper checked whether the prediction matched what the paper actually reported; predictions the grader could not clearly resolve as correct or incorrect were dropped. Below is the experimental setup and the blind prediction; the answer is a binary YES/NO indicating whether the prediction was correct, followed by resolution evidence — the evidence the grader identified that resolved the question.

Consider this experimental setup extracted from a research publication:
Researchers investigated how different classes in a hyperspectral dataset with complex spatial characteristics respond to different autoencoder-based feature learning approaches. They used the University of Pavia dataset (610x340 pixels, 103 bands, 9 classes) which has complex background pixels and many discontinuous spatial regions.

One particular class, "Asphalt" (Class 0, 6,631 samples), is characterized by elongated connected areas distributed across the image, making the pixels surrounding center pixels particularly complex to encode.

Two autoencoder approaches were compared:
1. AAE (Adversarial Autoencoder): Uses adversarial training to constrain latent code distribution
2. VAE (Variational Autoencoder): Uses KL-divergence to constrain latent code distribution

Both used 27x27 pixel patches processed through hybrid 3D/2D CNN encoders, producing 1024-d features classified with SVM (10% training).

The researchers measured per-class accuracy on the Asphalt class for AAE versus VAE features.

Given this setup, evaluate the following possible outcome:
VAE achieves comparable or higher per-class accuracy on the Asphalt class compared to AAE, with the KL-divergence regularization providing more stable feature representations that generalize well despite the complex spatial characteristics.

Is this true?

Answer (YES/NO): NO